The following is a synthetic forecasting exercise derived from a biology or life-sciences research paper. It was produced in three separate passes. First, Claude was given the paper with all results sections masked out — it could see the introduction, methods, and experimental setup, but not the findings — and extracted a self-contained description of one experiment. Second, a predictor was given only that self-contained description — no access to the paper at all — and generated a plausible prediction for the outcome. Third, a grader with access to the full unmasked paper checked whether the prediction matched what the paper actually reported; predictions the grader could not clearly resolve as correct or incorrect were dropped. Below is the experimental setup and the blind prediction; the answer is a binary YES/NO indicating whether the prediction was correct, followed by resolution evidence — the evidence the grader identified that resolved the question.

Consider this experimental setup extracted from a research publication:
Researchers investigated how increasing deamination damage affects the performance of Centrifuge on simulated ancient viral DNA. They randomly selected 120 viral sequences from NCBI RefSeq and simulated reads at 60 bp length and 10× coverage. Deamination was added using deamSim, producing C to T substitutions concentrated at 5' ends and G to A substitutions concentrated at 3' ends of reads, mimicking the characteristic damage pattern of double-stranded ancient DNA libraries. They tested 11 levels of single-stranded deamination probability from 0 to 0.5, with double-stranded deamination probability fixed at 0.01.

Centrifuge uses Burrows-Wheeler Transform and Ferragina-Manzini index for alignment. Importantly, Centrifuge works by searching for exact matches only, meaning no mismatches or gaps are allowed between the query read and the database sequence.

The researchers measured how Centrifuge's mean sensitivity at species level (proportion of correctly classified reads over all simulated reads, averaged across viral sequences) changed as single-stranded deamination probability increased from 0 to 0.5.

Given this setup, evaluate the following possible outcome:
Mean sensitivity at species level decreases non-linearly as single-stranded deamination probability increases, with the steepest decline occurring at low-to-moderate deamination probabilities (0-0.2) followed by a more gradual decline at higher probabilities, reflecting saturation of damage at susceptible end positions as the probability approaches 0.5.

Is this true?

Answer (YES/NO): NO